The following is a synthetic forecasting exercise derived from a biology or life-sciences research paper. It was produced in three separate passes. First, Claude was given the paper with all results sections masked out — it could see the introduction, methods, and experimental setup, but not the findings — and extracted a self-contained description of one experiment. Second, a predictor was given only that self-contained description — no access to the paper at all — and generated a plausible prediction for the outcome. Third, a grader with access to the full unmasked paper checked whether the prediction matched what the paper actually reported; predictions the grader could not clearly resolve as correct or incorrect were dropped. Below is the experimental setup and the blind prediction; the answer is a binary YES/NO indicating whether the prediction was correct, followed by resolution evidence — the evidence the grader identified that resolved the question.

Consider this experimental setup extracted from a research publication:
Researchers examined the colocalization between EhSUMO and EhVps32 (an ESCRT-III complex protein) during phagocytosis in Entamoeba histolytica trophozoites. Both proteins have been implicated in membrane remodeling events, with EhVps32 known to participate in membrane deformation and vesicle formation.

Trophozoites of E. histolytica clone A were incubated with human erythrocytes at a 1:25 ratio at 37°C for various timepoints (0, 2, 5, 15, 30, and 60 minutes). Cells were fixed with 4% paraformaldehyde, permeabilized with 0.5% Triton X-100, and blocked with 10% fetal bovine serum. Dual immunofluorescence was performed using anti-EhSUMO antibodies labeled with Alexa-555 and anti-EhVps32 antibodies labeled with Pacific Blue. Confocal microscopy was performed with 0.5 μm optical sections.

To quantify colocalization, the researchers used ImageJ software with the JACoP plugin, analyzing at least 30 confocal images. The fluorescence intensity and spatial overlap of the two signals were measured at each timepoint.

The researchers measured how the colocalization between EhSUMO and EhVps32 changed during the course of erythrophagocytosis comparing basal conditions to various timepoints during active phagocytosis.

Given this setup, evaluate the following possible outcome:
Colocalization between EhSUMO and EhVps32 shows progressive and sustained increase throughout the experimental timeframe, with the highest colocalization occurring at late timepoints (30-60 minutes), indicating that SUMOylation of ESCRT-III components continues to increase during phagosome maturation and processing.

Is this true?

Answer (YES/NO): NO